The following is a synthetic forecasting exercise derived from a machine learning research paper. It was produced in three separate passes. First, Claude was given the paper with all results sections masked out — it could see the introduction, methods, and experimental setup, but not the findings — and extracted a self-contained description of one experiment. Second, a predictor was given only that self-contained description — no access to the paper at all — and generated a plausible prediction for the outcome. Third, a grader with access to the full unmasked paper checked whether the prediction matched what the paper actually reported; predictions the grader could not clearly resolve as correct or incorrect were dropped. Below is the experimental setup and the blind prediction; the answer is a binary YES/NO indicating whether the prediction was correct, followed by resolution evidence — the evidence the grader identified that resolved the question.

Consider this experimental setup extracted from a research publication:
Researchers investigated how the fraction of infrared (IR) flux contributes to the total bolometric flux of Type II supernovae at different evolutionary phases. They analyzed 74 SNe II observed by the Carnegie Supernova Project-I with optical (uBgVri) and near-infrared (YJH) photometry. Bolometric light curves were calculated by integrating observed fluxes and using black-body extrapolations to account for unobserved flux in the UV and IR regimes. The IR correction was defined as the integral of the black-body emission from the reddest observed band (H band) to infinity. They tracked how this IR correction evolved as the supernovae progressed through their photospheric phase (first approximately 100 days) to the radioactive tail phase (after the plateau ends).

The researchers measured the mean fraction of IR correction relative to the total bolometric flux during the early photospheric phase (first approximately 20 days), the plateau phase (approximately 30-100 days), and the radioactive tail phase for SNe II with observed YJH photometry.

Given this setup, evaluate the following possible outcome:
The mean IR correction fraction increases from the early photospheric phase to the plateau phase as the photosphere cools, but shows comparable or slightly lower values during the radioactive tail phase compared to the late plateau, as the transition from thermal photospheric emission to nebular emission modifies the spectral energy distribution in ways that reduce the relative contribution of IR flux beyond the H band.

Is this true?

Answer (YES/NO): NO